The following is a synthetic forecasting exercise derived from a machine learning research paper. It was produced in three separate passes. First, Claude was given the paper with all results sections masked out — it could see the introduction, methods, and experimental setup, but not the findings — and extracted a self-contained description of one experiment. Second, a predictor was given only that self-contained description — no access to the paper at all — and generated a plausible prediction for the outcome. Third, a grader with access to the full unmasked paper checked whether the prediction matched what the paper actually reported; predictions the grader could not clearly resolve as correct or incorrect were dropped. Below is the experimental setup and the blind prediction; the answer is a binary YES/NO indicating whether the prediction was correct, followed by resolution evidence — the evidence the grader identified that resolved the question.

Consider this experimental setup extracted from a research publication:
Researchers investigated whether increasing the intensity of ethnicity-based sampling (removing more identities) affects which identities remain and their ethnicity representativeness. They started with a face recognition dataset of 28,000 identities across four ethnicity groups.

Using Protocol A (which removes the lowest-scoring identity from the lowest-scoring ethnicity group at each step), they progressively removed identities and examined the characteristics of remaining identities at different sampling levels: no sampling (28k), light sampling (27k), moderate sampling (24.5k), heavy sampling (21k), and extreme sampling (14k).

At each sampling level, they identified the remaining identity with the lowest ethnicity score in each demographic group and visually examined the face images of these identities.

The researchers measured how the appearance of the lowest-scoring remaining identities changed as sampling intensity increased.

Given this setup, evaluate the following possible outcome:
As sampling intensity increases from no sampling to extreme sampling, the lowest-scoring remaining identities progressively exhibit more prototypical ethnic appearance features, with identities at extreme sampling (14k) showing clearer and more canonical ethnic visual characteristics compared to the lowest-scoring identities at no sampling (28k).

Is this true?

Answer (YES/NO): YES